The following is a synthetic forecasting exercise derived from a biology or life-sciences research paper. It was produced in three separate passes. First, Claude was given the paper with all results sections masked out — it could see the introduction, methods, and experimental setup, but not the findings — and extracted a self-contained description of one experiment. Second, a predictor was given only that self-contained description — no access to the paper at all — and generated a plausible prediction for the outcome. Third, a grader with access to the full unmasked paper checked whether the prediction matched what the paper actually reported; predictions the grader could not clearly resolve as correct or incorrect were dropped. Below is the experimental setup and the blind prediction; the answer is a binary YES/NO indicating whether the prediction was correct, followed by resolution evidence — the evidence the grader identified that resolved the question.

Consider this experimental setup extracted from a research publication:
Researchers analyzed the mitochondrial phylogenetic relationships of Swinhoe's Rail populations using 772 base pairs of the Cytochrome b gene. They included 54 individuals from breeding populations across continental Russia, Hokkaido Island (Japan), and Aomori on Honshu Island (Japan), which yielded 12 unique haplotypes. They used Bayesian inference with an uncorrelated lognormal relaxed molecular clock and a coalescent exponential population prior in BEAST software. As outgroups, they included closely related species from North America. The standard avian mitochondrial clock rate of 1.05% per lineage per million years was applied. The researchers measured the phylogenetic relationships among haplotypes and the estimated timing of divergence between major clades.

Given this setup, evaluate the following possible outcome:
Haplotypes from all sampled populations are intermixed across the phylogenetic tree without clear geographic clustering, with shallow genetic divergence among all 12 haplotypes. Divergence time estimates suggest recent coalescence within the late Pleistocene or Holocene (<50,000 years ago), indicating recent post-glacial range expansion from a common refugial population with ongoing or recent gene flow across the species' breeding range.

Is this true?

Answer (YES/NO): NO